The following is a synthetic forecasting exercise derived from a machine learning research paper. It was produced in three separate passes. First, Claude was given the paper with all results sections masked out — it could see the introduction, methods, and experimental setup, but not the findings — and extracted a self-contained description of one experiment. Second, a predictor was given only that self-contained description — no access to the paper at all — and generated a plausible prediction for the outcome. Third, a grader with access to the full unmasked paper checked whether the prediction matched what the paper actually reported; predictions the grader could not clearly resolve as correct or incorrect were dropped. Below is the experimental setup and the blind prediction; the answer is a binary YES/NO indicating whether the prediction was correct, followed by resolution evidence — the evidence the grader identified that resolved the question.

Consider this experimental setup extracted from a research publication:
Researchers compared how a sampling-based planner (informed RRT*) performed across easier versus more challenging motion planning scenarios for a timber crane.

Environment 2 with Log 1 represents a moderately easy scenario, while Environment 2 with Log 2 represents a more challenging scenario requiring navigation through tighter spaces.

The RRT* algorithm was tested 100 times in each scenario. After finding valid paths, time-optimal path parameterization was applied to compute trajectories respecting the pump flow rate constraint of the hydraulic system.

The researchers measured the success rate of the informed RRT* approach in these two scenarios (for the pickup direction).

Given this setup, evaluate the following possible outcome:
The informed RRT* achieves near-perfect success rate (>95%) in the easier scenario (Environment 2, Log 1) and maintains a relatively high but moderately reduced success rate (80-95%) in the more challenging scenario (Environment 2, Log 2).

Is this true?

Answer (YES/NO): NO